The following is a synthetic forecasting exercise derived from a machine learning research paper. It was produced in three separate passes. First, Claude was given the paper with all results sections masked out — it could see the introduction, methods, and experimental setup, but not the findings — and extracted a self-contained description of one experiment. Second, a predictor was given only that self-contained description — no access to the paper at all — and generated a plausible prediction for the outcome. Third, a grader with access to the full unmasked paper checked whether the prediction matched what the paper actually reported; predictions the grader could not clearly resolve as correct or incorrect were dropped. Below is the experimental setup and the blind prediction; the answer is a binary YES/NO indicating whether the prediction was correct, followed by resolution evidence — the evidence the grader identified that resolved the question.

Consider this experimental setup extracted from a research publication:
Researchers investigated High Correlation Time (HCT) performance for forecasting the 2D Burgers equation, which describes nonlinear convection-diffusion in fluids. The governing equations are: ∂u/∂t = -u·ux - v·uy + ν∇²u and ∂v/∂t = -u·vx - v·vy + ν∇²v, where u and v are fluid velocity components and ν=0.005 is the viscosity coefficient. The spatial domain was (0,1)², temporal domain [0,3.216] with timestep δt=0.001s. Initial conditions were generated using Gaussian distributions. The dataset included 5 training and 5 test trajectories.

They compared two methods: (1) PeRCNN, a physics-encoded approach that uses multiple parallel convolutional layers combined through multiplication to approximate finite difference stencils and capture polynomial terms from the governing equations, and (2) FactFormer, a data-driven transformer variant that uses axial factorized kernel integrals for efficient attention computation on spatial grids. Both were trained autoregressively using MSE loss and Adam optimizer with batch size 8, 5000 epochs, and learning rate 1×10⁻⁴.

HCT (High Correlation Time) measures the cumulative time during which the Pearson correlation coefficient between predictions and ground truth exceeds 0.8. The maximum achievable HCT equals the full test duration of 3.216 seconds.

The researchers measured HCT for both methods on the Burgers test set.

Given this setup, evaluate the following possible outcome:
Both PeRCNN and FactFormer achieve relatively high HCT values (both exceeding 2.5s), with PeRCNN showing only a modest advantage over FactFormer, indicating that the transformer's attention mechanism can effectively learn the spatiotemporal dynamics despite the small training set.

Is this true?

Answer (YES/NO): NO